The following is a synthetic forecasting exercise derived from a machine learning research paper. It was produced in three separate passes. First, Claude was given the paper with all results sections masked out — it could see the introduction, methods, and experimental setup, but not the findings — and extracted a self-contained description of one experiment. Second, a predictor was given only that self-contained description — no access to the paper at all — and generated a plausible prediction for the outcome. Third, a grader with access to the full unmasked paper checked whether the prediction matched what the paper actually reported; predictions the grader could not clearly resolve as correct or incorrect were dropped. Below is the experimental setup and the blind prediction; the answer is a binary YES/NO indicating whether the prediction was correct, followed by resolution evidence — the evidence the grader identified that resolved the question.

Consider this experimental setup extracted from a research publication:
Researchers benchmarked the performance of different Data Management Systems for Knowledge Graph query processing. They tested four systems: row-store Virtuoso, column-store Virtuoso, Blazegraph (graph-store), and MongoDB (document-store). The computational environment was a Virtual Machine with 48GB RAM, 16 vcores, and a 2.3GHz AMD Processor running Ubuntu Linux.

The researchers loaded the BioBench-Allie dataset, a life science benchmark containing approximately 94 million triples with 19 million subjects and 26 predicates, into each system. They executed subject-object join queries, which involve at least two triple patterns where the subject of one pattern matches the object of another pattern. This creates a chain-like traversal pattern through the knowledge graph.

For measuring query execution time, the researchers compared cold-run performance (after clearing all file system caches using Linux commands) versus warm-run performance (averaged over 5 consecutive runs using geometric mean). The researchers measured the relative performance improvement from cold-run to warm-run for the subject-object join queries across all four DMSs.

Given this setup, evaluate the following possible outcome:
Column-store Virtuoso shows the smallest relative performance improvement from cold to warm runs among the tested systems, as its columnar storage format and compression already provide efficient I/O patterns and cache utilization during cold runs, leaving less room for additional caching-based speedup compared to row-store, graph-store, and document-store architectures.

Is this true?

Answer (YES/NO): NO